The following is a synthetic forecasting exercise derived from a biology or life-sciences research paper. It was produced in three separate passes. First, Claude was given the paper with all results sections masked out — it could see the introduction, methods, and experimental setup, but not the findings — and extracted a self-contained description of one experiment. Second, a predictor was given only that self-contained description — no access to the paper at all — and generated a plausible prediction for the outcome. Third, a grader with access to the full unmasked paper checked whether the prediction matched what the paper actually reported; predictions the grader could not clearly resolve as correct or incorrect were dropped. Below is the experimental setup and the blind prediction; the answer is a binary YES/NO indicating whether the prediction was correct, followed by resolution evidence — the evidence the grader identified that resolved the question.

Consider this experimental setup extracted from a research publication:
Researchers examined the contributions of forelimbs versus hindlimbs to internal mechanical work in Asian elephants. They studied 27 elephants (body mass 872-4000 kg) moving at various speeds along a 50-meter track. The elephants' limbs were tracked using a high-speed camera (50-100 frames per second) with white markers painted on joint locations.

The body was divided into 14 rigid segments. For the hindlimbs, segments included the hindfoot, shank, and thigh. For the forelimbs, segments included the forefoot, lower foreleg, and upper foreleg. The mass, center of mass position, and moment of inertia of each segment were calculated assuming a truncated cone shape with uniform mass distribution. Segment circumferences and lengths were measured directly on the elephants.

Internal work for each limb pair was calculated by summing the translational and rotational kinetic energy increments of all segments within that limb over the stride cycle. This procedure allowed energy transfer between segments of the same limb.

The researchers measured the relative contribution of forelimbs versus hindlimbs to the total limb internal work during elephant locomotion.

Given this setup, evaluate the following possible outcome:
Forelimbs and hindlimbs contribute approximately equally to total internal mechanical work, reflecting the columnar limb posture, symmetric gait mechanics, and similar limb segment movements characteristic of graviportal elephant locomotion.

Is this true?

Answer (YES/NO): YES